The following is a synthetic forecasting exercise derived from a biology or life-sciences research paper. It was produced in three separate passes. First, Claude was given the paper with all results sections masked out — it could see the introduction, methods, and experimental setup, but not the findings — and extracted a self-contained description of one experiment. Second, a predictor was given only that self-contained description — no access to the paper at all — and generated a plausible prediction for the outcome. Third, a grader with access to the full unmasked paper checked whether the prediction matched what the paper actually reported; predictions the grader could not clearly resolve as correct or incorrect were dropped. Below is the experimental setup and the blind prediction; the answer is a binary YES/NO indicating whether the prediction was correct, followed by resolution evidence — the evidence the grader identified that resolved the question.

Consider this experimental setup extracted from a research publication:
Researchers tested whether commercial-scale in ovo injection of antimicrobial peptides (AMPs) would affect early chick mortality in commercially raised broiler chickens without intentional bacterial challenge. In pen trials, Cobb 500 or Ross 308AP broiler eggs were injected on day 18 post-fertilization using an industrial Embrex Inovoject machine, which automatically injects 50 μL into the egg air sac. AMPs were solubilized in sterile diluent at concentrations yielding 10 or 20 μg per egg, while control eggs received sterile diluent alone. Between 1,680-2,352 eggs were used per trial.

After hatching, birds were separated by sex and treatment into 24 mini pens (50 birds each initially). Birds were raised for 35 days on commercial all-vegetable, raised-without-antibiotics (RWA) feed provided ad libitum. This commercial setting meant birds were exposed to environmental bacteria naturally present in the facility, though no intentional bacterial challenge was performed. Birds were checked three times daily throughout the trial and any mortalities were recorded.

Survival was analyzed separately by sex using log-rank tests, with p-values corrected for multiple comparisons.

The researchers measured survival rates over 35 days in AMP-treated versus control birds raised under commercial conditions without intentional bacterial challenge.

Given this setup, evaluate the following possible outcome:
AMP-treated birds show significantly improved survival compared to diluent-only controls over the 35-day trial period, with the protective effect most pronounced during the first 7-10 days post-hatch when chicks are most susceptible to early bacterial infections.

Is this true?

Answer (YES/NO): NO